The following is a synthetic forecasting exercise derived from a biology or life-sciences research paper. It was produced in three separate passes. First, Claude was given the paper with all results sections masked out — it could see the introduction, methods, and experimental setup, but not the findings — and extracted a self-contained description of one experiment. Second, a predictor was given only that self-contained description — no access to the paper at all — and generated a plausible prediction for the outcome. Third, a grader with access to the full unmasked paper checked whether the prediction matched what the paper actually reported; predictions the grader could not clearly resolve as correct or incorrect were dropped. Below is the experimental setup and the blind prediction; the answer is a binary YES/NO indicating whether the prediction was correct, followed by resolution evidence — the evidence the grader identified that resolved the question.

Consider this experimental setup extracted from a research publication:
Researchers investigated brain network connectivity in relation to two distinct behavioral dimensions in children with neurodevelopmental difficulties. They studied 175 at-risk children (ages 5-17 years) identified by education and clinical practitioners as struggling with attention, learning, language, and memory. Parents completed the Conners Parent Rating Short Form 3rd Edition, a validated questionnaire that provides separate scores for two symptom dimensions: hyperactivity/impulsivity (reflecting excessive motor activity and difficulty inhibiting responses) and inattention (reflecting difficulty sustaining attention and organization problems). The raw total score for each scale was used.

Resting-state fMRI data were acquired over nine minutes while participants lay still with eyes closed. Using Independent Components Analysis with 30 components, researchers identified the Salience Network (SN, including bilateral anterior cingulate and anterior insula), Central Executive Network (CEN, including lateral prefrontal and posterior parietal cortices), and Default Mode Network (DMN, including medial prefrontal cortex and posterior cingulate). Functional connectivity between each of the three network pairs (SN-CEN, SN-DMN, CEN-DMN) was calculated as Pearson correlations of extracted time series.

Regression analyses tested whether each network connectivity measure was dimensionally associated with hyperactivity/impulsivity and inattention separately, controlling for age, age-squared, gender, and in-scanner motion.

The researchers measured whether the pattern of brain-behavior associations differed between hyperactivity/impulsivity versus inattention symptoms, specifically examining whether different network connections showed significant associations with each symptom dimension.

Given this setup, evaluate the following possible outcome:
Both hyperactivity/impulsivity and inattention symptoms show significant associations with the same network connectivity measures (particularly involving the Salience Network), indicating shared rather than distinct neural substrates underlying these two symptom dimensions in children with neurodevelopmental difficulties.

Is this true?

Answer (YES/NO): NO